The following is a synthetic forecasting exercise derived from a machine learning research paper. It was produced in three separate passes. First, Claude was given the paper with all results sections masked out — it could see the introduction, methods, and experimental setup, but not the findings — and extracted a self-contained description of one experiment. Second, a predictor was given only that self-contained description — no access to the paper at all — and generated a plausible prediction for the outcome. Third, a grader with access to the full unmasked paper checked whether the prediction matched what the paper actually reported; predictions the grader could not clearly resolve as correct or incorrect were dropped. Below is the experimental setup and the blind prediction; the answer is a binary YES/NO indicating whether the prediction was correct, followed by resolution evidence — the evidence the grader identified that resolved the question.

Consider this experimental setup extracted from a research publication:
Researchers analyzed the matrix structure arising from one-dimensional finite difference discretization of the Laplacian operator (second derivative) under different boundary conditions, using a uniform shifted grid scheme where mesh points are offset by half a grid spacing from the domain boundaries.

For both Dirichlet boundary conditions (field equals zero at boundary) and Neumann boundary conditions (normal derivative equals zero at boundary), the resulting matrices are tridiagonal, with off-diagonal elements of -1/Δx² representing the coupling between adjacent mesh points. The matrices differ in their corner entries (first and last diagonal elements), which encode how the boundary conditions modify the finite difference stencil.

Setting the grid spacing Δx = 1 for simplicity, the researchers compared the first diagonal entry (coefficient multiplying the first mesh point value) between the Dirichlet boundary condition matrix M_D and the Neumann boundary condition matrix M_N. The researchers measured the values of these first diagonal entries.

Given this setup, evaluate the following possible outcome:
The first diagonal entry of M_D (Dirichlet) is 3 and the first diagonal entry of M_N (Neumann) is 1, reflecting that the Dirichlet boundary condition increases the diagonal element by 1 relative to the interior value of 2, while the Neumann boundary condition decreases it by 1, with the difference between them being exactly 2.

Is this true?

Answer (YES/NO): YES